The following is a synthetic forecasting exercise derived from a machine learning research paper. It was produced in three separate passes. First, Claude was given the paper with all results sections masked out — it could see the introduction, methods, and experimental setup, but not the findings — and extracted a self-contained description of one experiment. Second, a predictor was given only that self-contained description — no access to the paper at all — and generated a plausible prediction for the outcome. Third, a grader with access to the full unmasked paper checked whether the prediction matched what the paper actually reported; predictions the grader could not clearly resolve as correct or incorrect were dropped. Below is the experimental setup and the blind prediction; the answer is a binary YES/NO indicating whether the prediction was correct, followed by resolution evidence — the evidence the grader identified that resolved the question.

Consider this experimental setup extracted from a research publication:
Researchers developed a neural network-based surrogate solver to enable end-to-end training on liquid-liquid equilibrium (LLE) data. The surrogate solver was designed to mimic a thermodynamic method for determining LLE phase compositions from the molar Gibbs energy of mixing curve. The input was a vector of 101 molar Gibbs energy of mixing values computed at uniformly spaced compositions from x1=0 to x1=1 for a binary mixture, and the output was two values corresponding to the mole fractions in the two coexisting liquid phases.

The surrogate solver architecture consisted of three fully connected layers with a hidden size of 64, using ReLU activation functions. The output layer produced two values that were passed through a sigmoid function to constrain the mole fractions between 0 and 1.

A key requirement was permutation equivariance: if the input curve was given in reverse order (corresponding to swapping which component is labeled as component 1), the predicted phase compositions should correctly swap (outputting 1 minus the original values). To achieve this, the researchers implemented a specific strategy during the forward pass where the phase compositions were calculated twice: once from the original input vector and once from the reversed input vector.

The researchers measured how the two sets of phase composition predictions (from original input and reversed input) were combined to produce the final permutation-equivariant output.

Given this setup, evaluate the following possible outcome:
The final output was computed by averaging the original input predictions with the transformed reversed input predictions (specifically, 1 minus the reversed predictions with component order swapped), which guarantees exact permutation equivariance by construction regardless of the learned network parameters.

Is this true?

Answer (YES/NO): NO